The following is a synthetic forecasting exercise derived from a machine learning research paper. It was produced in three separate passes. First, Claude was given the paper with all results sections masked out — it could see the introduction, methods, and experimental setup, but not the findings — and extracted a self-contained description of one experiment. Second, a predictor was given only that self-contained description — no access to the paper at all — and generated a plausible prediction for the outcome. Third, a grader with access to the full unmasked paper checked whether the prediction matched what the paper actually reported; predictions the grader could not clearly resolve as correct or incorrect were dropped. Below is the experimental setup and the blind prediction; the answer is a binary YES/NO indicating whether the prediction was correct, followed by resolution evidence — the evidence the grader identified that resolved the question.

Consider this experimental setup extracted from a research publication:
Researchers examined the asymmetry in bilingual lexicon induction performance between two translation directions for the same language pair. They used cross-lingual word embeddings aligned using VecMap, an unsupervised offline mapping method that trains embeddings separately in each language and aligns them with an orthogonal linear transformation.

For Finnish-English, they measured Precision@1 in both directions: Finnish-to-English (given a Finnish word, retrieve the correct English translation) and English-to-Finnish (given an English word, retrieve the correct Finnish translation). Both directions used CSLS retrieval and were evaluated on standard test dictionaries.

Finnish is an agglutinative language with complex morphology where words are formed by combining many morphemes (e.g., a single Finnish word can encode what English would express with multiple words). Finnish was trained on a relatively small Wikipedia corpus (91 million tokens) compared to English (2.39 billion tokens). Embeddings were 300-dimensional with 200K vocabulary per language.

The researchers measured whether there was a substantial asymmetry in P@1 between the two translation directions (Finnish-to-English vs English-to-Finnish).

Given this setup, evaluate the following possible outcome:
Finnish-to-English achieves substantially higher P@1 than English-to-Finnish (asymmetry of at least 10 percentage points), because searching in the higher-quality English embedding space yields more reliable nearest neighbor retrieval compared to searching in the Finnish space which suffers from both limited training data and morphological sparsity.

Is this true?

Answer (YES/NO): YES